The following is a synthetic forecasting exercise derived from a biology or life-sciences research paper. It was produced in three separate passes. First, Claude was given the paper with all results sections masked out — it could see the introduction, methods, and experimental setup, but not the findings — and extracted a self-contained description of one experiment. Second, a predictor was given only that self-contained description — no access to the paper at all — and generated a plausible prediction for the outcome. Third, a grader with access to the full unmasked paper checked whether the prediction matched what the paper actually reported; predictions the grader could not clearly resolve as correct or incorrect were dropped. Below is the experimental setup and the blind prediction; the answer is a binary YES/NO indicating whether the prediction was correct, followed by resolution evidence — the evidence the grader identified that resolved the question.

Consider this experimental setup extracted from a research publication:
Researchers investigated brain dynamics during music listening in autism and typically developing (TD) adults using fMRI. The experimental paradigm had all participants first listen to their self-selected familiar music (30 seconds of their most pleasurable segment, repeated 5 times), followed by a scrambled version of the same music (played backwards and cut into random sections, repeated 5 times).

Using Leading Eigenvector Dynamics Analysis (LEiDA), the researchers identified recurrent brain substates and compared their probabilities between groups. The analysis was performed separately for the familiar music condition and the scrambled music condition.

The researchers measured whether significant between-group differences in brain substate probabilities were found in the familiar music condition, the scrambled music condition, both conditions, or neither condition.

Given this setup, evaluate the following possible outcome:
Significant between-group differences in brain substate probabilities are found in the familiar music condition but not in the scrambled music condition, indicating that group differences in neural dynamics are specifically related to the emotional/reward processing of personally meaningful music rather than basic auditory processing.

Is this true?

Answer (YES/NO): YES